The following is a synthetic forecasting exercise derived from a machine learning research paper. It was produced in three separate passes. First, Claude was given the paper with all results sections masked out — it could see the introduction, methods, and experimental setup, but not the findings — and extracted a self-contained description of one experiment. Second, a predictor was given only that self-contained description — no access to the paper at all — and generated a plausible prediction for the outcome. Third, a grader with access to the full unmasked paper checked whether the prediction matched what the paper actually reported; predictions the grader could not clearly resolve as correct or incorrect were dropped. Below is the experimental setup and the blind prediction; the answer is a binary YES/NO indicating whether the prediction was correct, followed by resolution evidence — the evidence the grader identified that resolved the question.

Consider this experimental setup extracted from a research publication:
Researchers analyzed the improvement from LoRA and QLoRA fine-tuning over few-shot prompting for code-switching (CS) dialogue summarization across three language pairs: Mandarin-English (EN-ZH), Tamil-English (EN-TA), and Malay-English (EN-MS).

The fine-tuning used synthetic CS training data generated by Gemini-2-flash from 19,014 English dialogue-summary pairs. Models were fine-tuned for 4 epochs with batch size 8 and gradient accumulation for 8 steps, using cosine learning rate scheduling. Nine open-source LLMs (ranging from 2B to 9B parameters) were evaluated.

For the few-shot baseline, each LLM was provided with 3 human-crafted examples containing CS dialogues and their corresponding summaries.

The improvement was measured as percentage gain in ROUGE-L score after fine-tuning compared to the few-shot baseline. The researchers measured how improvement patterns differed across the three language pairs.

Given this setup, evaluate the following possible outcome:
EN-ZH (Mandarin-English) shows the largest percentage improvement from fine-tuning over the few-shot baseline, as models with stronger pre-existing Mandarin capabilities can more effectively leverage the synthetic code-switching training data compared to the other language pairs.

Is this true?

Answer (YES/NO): YES